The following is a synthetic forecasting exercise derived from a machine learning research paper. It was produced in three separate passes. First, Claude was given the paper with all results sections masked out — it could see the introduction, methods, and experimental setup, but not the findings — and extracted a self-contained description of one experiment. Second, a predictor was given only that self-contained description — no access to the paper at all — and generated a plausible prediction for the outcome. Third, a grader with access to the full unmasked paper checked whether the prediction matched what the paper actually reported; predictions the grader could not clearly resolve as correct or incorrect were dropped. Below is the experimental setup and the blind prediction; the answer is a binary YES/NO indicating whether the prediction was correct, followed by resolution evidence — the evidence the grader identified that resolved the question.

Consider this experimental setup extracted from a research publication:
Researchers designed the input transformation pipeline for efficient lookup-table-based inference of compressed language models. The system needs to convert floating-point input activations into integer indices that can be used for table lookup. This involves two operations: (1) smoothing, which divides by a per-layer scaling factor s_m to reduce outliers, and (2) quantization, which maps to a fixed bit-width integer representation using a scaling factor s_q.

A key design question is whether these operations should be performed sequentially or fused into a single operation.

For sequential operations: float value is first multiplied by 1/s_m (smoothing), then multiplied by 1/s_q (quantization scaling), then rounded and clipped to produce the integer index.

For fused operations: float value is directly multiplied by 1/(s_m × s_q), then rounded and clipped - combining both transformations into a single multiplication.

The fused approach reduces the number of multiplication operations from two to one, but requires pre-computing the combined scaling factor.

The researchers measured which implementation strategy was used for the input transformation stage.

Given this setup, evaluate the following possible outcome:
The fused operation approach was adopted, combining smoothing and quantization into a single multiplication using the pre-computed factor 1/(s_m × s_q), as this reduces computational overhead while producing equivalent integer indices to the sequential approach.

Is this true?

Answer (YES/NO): YES